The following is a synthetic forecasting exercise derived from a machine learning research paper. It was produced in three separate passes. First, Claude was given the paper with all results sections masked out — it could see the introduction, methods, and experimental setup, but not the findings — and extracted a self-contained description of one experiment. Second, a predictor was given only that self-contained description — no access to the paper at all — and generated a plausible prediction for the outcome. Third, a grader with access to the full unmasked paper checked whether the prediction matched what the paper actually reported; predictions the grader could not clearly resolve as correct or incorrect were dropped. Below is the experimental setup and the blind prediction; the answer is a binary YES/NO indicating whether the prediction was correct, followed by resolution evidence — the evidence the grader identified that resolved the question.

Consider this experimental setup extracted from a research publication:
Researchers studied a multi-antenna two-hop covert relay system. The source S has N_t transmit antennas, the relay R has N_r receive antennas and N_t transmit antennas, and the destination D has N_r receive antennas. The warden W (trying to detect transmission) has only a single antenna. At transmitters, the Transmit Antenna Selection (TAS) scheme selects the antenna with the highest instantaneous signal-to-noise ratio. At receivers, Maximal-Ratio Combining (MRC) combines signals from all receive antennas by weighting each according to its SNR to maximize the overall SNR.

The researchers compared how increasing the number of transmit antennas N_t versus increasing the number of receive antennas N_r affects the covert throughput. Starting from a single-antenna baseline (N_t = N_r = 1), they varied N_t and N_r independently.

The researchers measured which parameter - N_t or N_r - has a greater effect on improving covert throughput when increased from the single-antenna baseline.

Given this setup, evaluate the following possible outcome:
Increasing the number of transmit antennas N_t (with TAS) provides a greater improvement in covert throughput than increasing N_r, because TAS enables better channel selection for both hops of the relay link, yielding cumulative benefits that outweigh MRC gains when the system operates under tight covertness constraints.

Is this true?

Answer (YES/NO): NO